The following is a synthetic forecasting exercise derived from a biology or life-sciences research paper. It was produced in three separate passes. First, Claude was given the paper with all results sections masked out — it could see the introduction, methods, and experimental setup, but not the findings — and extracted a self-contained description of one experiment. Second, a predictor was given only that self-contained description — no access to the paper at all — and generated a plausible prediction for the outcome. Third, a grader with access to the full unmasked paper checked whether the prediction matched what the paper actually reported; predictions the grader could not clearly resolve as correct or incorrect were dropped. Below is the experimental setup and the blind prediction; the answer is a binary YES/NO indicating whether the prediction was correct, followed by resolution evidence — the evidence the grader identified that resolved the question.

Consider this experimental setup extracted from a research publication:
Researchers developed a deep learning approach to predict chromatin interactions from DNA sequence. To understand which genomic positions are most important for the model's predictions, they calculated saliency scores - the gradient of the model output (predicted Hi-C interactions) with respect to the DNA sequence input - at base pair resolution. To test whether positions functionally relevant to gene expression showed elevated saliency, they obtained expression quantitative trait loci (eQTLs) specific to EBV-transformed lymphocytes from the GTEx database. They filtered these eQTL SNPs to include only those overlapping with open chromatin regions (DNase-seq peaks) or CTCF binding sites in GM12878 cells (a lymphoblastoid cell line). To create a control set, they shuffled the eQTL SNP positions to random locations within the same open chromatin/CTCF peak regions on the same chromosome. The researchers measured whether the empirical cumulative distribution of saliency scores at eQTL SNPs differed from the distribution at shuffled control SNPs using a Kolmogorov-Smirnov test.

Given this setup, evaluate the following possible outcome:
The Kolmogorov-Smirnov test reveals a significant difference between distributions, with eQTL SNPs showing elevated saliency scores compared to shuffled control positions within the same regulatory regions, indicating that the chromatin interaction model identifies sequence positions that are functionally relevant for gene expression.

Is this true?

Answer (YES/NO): YES